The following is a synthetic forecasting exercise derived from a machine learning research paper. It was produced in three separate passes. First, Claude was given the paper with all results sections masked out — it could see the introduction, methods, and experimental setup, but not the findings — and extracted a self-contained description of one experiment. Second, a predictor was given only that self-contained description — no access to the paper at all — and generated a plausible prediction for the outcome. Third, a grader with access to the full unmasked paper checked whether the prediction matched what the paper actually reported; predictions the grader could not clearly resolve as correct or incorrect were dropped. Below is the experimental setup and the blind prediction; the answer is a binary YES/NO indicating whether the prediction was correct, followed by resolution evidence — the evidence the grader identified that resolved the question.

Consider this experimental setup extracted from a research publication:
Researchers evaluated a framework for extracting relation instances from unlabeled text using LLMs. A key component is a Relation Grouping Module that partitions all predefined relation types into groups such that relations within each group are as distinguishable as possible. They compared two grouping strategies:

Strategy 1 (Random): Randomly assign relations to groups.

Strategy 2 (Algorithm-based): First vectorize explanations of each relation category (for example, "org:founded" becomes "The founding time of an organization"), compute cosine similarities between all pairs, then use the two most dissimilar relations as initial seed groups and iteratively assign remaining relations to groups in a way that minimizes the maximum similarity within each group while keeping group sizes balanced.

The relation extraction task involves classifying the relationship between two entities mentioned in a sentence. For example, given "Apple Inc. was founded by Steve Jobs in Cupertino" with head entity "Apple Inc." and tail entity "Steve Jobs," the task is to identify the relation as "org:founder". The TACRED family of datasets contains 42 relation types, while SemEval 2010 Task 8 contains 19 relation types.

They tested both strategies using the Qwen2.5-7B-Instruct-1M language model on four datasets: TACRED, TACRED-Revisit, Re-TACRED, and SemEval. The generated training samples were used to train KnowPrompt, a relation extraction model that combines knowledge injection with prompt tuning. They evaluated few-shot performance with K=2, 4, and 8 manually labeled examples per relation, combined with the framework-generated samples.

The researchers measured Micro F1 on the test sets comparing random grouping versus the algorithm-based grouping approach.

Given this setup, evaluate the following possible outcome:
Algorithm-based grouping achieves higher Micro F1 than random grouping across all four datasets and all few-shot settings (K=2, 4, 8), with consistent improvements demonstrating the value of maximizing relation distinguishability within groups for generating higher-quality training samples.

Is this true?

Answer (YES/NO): YES